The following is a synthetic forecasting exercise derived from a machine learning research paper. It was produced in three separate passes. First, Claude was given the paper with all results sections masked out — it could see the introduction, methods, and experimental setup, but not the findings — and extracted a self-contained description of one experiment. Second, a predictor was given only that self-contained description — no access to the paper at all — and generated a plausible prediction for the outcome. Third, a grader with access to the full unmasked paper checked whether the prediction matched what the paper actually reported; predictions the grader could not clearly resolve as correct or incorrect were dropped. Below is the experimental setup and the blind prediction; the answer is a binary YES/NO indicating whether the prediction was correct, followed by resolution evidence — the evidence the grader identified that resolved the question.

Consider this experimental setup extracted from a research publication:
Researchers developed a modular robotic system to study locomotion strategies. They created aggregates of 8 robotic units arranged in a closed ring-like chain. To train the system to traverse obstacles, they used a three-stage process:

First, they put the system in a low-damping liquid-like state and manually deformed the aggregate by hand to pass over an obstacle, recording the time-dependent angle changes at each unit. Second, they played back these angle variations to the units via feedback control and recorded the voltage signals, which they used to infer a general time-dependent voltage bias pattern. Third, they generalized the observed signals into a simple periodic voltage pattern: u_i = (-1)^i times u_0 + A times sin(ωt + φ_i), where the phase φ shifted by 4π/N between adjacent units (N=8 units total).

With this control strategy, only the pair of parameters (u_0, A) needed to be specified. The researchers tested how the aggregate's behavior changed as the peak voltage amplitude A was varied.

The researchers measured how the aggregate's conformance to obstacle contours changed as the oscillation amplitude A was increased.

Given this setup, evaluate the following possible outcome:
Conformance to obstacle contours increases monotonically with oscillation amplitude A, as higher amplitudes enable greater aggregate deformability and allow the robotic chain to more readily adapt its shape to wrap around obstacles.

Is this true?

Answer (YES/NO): YES